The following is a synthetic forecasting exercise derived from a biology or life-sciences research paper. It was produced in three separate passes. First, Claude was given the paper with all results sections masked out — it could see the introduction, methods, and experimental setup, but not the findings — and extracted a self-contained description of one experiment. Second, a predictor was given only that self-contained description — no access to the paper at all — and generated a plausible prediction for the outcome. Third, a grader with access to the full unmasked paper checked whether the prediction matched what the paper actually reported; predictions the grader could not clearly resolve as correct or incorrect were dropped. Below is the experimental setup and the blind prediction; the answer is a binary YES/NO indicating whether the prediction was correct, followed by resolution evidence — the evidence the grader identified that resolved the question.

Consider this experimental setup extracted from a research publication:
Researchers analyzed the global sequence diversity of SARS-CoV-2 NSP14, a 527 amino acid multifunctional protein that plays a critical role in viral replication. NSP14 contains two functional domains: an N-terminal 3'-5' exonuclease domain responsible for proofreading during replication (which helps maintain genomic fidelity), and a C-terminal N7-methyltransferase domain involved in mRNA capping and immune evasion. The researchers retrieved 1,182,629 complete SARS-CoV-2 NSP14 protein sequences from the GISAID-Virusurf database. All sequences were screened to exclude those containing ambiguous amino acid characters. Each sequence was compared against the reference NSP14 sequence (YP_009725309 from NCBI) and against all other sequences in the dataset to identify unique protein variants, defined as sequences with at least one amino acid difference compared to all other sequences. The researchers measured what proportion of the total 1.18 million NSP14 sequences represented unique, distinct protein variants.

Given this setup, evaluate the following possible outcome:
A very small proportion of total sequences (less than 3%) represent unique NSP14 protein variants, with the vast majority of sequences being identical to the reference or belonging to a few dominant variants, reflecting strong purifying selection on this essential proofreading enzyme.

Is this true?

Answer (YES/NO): YES